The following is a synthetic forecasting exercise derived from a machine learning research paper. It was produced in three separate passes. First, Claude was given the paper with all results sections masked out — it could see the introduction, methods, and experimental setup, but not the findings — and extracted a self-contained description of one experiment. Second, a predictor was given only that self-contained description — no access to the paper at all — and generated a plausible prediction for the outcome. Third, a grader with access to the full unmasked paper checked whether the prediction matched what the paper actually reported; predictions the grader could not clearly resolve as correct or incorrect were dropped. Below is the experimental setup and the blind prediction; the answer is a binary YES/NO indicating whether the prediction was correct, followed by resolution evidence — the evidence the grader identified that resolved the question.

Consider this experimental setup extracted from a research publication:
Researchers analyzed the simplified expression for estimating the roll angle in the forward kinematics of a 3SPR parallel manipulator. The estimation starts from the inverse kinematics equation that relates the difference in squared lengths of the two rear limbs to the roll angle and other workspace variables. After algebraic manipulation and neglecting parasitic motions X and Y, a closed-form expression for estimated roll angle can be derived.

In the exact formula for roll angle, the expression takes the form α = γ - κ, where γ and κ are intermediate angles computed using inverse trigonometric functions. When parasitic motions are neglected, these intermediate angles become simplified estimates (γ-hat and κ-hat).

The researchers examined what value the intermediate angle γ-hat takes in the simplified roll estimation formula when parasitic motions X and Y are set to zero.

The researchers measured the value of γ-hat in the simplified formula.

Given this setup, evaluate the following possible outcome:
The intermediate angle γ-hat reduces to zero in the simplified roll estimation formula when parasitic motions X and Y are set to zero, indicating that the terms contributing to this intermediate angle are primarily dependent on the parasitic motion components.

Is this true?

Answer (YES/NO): NO